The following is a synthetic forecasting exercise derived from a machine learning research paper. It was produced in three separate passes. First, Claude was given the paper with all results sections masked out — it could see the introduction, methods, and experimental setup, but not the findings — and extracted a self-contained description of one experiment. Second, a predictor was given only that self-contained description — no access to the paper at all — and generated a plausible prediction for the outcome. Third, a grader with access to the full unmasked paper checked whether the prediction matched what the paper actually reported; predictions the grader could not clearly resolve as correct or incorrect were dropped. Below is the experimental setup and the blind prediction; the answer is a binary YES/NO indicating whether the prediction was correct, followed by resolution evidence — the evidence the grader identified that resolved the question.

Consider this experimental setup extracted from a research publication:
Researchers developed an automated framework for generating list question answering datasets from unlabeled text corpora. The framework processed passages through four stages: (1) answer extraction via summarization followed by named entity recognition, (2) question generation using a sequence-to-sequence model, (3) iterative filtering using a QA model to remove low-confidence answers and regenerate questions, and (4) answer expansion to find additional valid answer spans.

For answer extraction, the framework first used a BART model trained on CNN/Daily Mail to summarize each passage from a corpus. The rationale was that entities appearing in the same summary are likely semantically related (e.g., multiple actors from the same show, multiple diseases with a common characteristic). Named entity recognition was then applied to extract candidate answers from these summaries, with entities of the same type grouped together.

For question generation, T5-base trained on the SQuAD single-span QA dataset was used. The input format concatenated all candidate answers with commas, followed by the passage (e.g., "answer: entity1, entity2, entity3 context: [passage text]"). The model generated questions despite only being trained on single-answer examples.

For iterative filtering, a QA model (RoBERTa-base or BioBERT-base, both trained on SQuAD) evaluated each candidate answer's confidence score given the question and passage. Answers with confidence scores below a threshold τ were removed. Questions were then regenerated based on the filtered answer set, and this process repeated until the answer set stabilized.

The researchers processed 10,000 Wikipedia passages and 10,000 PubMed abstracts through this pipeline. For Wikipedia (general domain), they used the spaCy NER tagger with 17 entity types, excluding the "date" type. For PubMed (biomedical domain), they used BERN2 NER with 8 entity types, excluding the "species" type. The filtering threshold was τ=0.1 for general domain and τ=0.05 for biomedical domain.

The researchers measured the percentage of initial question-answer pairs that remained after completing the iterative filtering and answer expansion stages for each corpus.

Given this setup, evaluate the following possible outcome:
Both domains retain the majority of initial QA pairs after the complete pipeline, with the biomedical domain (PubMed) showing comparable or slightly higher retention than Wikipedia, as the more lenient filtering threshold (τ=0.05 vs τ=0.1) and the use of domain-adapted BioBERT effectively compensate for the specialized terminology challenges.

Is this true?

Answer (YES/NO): NO